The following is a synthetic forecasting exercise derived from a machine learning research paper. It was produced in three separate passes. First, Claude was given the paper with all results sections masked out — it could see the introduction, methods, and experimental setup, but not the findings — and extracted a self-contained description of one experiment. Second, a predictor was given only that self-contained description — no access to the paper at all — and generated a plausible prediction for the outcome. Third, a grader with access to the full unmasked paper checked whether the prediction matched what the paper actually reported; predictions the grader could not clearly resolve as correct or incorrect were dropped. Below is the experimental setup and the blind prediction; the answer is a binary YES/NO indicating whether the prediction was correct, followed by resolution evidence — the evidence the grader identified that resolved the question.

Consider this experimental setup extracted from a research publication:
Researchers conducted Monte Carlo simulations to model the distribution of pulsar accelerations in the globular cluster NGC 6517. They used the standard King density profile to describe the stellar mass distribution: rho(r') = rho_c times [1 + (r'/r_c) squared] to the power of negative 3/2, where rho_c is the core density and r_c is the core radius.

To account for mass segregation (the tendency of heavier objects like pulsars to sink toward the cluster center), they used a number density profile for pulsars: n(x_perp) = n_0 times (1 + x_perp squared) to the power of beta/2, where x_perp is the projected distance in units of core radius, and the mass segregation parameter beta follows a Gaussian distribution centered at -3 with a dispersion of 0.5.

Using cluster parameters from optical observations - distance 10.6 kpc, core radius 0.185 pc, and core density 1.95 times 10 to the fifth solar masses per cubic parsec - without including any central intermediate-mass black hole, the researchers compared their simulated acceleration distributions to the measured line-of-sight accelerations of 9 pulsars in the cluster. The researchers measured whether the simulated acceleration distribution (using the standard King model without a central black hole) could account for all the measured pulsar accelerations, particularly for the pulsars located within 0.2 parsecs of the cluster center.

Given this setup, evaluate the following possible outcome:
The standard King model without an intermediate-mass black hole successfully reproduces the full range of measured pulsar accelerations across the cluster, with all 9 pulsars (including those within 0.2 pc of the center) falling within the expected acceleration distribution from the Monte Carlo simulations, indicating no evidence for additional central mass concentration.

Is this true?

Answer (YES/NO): NO